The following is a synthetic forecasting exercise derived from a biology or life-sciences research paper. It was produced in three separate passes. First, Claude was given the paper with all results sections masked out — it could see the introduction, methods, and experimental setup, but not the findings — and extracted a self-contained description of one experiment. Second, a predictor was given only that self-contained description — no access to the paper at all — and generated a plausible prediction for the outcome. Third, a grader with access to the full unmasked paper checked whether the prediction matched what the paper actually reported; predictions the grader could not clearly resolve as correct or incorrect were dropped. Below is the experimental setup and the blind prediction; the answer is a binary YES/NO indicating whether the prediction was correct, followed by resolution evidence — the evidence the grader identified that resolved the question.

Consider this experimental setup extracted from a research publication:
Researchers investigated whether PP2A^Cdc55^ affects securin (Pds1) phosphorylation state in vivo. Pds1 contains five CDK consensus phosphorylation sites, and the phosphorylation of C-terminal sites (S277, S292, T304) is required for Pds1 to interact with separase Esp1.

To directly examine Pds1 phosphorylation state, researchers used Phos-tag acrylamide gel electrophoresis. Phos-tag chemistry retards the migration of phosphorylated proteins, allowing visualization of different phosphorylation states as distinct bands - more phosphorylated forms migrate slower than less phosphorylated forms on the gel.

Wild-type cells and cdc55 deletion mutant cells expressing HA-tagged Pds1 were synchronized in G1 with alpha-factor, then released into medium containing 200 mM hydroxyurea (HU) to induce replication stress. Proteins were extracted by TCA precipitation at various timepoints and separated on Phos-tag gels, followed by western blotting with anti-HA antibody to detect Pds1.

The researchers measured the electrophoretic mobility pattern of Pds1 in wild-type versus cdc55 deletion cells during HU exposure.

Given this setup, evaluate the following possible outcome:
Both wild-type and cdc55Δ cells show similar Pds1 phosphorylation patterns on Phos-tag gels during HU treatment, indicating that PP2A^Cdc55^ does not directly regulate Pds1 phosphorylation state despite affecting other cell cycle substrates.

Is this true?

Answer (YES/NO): NO